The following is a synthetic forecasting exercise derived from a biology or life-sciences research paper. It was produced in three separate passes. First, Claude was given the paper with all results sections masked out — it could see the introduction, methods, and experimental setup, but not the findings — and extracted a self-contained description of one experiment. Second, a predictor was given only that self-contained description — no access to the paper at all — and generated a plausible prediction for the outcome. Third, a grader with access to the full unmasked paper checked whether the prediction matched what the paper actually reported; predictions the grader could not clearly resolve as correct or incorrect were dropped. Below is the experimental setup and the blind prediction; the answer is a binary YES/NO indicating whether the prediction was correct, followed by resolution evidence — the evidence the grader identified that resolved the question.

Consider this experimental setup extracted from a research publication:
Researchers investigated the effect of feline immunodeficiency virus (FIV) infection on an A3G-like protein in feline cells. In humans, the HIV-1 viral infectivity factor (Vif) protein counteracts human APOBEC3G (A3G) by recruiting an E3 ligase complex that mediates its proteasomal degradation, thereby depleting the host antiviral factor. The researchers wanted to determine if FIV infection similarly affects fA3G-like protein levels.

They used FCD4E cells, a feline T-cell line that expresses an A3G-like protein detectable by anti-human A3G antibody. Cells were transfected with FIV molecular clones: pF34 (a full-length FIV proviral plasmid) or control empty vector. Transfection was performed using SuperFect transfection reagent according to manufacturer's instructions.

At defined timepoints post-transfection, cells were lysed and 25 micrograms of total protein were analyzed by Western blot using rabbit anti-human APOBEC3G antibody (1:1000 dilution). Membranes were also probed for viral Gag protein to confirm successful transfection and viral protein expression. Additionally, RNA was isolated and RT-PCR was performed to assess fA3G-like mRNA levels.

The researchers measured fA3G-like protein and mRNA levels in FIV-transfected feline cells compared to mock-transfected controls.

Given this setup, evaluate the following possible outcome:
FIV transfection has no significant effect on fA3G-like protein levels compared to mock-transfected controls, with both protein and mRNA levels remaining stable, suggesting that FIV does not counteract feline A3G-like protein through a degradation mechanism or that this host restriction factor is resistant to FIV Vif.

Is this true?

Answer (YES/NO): NO